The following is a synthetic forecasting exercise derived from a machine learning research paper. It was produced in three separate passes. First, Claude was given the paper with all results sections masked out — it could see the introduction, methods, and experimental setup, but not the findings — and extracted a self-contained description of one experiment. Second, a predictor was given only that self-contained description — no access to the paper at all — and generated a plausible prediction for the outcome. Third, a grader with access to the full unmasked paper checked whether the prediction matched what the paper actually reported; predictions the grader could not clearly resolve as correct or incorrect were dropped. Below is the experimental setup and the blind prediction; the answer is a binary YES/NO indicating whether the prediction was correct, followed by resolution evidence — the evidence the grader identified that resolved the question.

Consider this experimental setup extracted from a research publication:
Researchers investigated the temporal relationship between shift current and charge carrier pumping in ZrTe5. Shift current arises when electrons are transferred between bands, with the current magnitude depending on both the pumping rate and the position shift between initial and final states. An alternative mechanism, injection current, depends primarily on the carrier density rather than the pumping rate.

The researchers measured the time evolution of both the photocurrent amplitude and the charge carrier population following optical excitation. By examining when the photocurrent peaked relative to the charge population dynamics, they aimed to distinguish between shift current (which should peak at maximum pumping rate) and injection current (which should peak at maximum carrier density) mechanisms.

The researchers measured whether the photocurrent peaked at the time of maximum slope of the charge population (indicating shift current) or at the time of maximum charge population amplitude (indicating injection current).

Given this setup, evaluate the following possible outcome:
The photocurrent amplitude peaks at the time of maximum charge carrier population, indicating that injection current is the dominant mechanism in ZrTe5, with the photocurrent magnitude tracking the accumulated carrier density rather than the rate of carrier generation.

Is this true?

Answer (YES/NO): NO